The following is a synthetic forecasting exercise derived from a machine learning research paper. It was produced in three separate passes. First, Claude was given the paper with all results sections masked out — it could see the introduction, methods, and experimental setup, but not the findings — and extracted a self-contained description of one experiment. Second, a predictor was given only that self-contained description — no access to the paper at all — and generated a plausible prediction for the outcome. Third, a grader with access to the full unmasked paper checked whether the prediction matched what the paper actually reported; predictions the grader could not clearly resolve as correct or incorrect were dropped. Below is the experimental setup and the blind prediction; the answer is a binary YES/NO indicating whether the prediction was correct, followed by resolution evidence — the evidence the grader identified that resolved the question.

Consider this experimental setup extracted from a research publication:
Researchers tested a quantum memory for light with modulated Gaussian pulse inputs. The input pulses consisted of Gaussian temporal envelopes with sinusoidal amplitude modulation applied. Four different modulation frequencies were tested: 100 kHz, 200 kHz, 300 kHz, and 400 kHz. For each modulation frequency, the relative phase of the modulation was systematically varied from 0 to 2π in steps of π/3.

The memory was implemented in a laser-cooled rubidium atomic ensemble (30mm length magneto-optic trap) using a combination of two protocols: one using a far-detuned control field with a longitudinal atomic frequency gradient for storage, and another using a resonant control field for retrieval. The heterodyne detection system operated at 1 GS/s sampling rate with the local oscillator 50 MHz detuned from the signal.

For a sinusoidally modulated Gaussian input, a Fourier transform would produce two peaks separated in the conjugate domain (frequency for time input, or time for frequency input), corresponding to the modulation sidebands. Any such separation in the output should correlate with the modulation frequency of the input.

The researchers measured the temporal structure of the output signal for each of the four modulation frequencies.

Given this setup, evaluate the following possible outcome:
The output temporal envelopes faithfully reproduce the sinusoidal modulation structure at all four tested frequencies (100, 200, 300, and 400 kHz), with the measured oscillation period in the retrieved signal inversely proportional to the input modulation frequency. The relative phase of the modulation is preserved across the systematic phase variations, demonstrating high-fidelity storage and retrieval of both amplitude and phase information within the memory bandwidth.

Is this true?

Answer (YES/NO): NO